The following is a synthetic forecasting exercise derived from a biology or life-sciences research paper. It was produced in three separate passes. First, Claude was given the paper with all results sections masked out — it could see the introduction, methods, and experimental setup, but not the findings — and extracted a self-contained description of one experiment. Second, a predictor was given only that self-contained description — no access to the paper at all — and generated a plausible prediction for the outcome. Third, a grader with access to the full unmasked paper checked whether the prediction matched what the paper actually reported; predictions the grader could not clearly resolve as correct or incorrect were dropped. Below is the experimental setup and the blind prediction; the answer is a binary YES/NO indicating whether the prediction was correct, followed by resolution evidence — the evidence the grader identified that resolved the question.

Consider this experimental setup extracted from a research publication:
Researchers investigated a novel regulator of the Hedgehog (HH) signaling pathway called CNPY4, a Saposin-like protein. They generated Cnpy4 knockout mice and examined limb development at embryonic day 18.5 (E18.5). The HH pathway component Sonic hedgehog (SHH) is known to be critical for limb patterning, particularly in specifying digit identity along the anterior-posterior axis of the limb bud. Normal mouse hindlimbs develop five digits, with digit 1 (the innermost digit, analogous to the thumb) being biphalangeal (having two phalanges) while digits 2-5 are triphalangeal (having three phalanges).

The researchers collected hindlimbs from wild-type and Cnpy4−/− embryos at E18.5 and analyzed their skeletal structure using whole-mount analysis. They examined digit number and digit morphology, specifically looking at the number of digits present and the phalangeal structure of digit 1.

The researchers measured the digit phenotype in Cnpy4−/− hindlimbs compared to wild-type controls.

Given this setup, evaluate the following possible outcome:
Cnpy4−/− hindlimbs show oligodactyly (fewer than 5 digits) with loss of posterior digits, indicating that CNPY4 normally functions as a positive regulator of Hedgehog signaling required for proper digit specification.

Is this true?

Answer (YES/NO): NO